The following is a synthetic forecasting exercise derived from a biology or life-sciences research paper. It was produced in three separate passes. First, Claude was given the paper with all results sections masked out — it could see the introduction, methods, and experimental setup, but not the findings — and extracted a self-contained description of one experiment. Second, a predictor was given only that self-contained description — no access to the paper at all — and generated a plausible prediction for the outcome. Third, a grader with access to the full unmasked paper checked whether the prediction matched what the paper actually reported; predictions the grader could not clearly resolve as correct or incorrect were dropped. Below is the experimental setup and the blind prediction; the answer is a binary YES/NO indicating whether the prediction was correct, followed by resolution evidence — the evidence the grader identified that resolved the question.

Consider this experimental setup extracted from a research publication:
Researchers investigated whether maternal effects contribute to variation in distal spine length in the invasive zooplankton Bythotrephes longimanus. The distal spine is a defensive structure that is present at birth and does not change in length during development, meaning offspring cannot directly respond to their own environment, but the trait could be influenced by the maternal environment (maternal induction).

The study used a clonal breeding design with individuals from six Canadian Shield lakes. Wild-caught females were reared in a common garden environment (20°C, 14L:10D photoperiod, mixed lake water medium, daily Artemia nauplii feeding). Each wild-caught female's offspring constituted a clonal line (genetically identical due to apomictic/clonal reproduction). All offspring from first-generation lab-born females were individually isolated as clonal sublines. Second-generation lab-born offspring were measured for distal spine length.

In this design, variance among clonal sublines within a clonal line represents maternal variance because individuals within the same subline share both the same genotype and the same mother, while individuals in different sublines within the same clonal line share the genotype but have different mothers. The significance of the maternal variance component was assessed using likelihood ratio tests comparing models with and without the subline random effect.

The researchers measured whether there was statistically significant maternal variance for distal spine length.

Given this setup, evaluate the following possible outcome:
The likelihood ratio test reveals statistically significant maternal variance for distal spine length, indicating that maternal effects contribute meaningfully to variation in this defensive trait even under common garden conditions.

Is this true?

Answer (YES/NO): YES